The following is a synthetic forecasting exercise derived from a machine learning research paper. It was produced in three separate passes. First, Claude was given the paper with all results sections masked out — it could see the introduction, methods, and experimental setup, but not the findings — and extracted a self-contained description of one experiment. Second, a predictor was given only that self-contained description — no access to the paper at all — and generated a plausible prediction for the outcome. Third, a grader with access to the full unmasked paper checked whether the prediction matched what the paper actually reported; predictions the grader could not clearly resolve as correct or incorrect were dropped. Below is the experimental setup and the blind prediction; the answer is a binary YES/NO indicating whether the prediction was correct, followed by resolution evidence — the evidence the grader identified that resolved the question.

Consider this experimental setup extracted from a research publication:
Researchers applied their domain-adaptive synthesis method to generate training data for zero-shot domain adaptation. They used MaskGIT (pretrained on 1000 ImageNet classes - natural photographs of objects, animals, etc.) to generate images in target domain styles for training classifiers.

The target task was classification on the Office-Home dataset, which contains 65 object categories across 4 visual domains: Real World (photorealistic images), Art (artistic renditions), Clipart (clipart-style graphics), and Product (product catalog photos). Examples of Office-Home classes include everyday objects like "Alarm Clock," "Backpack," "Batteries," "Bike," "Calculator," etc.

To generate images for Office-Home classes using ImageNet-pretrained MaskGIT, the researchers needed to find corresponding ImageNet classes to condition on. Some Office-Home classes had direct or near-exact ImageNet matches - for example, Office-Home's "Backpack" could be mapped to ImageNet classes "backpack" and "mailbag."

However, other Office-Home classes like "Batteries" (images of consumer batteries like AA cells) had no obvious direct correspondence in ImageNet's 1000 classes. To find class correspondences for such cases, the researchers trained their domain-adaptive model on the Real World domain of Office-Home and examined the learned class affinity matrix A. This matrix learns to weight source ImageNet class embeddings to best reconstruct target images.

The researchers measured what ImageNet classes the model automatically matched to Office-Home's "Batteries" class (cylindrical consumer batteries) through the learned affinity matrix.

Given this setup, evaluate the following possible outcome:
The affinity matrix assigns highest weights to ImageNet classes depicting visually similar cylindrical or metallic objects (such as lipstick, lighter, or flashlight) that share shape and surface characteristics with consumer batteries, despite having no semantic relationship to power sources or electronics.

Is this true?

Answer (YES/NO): YES